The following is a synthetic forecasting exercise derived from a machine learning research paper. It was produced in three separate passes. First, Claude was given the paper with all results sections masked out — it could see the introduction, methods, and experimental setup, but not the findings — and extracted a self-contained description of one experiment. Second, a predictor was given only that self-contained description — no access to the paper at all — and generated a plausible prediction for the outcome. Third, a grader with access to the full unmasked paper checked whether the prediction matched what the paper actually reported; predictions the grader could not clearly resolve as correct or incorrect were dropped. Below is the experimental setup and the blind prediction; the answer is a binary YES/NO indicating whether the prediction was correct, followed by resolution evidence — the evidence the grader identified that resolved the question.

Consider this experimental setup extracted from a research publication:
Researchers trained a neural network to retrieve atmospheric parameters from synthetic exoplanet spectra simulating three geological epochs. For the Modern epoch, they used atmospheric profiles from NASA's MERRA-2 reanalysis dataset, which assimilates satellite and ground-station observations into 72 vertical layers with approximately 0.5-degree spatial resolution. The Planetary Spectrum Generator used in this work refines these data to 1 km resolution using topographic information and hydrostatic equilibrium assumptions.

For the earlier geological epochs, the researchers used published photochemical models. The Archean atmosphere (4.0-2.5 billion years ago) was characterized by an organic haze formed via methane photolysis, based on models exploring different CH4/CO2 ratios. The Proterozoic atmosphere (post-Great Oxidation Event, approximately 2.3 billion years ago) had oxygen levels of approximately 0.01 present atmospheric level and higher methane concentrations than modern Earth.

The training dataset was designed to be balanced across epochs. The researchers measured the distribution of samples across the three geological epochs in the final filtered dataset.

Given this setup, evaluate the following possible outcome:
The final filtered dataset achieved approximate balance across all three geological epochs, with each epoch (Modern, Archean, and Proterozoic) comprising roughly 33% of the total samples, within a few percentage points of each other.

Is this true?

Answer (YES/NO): YES